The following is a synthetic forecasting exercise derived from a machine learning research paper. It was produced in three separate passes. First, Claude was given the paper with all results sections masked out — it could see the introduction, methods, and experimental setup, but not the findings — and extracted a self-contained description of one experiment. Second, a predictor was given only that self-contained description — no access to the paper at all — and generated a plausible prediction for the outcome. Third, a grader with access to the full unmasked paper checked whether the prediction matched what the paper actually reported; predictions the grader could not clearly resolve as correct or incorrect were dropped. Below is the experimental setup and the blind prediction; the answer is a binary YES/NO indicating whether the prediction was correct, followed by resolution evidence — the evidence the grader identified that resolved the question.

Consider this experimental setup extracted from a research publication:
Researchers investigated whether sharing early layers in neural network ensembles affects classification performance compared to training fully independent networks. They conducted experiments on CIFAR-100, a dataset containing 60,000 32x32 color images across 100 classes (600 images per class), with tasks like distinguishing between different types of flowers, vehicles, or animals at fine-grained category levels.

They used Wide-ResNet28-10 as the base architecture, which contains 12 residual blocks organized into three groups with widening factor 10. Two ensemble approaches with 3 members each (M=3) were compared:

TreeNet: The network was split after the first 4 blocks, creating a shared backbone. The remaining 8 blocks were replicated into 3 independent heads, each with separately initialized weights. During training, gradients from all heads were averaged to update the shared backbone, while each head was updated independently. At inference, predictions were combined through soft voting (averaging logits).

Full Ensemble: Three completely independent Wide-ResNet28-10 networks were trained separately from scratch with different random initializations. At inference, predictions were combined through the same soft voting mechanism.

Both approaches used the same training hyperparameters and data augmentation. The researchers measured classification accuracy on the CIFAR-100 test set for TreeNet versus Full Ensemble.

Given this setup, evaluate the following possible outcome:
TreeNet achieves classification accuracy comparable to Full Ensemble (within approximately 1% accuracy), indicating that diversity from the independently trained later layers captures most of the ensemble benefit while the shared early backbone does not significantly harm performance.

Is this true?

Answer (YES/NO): YES